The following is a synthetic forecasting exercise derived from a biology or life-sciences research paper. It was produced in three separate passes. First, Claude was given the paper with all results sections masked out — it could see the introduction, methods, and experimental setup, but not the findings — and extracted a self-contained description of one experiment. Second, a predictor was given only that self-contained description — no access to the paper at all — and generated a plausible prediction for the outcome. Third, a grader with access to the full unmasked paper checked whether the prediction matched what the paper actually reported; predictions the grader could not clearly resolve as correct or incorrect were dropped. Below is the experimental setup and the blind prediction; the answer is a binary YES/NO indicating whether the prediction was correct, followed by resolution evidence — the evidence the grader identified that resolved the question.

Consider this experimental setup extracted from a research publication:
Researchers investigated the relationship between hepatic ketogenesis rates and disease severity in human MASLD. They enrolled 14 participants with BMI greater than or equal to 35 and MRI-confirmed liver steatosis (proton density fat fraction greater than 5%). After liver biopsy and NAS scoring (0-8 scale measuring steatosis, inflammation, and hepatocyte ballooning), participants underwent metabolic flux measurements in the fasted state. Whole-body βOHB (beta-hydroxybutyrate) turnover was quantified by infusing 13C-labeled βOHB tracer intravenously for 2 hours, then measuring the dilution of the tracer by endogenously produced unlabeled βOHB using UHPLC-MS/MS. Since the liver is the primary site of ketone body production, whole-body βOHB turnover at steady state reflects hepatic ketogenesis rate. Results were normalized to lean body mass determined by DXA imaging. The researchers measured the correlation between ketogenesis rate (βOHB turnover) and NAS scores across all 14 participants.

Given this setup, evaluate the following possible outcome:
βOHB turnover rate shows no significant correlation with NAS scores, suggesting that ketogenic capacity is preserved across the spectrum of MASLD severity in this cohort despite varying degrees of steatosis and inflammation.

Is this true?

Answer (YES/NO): NO